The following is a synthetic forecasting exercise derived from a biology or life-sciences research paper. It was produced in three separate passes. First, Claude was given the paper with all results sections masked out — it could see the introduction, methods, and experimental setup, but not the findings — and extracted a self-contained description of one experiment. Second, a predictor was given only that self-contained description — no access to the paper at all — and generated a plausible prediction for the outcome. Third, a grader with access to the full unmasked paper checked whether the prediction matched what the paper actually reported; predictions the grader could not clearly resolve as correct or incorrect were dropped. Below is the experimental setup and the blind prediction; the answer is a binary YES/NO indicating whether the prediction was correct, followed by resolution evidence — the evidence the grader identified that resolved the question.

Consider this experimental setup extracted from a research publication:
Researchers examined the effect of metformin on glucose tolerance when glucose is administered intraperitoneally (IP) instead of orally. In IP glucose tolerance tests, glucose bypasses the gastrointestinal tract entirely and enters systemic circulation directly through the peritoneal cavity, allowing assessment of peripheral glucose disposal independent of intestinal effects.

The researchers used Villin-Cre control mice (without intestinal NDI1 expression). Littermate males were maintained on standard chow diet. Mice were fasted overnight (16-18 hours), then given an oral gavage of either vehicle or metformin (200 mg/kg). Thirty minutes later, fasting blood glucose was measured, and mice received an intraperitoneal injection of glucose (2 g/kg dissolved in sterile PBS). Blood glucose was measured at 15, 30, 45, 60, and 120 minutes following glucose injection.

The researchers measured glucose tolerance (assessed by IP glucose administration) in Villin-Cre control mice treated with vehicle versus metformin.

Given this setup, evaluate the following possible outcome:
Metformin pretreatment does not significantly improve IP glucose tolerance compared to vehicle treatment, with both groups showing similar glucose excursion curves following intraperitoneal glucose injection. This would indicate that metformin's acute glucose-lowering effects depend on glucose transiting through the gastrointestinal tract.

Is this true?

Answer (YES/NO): NO